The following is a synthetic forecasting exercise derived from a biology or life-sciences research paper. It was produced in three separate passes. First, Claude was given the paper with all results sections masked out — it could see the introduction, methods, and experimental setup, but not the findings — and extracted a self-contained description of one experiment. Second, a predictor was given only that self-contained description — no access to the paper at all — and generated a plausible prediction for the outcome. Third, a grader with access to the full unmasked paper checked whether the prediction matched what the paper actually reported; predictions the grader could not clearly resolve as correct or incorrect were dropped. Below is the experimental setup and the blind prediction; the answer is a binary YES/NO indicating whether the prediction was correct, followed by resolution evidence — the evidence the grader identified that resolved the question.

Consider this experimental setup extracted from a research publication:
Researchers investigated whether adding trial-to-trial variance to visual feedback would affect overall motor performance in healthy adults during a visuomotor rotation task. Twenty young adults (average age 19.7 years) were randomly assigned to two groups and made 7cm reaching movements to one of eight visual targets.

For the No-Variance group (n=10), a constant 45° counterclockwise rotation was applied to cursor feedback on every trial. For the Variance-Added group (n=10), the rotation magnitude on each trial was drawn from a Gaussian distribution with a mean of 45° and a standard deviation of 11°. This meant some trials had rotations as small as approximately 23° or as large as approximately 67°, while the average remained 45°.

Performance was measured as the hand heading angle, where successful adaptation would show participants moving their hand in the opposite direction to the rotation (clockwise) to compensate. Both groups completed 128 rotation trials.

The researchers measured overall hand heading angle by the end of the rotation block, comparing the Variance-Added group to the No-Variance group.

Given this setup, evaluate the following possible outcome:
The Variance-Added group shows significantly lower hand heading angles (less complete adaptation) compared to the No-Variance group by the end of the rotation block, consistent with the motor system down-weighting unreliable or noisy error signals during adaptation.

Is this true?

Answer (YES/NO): NO